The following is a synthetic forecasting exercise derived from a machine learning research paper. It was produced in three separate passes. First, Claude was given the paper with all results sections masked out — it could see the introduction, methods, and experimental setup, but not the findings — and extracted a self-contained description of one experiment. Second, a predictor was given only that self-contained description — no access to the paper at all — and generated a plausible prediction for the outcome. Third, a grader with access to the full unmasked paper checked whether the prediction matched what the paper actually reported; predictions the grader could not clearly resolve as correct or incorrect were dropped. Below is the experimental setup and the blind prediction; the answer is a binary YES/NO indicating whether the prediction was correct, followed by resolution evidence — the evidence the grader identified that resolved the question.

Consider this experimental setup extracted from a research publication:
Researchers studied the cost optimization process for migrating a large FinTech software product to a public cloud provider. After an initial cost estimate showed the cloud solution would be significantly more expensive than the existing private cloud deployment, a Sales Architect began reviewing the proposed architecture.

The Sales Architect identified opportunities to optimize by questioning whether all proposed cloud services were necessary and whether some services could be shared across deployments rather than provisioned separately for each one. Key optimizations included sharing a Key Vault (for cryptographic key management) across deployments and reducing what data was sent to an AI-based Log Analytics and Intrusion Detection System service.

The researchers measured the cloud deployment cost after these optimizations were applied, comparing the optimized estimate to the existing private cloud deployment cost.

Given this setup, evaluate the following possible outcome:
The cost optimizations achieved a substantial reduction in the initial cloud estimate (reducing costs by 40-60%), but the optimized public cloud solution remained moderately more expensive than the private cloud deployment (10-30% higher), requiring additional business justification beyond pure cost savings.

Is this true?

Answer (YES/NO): NO